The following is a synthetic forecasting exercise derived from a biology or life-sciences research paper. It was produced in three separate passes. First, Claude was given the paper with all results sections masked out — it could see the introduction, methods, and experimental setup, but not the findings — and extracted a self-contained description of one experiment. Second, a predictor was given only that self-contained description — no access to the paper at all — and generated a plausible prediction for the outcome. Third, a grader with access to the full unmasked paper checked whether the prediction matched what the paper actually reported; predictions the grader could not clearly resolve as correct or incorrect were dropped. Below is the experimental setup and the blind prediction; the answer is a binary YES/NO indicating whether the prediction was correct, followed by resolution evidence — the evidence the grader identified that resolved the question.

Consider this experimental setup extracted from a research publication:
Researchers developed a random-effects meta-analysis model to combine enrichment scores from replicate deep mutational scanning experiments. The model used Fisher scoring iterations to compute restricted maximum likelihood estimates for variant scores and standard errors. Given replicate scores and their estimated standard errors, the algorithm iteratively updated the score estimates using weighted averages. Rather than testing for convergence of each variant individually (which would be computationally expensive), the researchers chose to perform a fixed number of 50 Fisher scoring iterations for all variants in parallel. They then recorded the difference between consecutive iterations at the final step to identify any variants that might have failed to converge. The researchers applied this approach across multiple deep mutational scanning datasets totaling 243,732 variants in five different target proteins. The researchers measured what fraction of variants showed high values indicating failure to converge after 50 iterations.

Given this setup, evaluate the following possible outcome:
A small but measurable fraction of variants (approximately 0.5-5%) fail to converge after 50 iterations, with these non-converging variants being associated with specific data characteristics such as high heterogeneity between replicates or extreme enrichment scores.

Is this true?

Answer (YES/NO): NO